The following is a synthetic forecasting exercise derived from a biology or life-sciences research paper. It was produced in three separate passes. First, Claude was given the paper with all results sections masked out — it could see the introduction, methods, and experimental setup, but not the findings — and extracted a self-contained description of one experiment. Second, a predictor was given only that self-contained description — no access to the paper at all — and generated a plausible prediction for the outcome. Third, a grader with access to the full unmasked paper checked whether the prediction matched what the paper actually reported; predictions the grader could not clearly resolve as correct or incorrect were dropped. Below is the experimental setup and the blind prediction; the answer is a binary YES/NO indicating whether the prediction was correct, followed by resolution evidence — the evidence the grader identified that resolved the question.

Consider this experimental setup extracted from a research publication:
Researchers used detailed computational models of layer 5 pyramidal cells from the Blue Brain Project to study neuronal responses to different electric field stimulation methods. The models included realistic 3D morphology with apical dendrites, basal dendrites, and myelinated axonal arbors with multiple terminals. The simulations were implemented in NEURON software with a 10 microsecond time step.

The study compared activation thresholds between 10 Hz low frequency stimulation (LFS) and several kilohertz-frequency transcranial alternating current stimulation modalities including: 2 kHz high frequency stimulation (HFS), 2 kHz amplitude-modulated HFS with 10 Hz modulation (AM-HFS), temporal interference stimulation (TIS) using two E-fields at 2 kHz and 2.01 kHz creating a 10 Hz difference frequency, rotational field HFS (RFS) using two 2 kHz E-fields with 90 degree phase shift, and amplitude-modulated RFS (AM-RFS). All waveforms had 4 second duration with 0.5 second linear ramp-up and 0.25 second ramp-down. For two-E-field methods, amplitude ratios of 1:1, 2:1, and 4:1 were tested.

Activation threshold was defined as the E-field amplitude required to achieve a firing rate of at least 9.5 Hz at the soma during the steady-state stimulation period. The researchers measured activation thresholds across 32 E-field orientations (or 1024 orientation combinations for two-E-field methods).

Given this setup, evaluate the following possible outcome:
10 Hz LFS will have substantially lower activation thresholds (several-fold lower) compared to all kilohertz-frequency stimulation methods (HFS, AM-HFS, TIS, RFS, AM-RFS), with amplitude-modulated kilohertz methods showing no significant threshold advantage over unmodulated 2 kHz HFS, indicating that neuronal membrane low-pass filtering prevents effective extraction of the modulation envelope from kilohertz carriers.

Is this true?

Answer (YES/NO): YES